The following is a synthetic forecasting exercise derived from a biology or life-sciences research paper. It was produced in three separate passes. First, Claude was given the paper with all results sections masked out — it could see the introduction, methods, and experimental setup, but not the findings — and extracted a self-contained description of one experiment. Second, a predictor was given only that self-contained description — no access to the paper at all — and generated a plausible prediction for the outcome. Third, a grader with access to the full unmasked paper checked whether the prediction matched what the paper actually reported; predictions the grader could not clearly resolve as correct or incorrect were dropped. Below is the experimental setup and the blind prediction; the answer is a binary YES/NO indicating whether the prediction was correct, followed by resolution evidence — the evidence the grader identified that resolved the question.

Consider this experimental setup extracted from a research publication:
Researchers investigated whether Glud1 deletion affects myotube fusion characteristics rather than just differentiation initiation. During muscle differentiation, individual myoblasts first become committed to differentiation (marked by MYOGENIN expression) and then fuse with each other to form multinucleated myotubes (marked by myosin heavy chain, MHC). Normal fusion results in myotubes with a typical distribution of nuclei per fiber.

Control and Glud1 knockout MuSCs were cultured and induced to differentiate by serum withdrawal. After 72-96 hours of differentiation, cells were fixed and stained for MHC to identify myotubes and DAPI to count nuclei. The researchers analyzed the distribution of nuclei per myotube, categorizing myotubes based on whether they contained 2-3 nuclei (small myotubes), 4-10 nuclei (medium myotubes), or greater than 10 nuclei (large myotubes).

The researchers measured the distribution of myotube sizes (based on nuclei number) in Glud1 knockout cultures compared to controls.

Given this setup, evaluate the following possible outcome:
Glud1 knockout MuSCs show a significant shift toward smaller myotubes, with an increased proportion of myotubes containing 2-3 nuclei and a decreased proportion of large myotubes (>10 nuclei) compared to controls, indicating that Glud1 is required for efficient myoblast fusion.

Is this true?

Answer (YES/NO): NO